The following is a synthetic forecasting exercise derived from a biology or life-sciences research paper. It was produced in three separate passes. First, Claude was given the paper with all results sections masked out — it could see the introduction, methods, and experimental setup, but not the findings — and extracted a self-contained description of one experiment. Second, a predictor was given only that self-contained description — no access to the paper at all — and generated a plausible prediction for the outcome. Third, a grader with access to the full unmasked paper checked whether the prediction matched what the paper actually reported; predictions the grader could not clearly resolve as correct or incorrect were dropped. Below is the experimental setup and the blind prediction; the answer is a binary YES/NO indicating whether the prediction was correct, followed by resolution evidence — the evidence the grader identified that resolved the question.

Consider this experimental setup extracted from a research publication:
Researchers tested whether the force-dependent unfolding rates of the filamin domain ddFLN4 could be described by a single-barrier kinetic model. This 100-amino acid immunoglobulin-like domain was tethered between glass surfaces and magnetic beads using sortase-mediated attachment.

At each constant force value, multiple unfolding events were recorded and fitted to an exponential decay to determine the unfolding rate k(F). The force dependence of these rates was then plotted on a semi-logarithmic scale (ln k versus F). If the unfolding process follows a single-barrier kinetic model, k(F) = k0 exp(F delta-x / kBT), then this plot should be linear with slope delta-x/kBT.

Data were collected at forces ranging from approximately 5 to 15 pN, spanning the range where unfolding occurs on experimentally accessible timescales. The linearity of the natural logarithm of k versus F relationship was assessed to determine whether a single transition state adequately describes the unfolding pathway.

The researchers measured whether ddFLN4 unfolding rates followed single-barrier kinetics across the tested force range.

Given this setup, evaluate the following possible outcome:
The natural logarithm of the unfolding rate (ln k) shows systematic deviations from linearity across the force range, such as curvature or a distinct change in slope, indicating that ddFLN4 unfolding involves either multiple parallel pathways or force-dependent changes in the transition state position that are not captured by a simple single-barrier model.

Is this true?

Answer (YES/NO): NO